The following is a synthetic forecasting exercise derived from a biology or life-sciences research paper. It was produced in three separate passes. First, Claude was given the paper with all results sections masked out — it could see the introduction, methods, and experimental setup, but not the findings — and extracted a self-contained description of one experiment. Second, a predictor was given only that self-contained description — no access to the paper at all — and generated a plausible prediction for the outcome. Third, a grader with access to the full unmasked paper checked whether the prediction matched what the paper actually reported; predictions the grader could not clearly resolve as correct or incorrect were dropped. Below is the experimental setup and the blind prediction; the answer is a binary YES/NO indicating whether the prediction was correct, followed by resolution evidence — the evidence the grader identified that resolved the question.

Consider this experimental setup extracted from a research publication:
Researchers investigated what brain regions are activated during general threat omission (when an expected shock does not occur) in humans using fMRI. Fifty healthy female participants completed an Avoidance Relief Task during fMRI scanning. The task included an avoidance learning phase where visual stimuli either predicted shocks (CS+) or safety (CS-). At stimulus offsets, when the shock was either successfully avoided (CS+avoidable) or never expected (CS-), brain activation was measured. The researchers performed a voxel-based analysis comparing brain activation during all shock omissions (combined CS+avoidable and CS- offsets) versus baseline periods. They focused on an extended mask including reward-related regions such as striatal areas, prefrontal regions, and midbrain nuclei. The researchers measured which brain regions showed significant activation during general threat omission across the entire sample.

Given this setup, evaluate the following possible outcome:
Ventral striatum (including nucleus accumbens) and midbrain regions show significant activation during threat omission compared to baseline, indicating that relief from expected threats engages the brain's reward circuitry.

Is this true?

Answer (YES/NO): YES